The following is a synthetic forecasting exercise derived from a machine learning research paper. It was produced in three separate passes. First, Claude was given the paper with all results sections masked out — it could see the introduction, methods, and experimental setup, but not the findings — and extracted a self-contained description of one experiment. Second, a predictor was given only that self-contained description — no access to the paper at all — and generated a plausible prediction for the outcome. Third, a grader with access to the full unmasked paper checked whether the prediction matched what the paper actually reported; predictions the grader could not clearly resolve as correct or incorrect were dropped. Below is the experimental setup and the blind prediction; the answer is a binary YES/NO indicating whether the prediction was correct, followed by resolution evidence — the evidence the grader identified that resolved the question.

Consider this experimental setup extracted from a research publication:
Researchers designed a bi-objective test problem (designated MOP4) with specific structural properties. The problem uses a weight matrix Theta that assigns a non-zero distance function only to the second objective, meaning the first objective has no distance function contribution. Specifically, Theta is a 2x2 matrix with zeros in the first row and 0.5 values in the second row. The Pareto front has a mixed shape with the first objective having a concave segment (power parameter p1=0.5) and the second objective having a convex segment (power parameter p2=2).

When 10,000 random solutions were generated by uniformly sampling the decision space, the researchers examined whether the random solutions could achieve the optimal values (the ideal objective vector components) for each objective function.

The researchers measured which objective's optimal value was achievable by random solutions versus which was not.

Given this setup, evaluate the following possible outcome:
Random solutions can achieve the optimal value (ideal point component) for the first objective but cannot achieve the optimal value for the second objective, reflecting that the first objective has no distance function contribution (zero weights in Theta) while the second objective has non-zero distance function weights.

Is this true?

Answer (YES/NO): YES